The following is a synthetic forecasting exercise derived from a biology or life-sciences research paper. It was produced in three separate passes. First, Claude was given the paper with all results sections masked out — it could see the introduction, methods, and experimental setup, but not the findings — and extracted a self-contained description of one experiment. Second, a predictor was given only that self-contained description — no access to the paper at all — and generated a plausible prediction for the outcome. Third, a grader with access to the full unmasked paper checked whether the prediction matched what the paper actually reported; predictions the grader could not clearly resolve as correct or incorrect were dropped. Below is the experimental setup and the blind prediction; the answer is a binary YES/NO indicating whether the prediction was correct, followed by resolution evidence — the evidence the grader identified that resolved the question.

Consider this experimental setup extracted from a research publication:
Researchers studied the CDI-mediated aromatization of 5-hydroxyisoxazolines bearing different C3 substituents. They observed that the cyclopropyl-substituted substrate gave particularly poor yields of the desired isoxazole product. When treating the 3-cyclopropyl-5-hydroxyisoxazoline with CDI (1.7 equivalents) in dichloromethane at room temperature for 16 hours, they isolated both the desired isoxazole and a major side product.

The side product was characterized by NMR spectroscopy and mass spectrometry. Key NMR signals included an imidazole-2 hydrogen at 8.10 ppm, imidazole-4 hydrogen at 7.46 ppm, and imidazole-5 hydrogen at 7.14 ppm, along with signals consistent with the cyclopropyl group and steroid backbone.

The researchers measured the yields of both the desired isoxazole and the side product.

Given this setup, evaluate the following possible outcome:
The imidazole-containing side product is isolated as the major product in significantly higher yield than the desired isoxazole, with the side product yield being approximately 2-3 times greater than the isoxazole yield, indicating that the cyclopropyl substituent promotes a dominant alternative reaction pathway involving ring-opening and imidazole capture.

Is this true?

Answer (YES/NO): NO